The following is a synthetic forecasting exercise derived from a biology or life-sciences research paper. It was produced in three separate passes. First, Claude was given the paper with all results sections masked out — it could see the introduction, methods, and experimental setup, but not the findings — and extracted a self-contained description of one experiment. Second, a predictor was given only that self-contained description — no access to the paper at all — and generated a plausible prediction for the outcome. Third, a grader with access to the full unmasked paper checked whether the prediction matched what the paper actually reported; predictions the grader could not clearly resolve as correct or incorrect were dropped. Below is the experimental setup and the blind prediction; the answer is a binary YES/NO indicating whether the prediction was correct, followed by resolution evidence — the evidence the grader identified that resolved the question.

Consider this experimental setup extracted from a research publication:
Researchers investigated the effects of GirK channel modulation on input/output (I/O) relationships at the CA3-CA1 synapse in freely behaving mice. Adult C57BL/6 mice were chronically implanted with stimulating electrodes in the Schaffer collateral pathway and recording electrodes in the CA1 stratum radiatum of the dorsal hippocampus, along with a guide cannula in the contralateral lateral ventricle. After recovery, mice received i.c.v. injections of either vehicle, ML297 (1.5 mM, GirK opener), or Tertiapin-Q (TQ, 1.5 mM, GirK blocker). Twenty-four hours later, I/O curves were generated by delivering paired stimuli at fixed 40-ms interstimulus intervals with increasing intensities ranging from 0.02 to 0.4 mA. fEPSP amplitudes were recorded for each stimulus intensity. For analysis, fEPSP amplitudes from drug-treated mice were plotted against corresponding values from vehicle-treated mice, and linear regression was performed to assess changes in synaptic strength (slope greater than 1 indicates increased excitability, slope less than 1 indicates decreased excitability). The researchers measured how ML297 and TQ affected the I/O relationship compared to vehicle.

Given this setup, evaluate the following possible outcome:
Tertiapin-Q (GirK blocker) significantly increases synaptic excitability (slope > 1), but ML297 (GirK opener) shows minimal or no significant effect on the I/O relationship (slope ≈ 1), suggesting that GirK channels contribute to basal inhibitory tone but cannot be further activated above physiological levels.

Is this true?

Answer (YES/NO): NO